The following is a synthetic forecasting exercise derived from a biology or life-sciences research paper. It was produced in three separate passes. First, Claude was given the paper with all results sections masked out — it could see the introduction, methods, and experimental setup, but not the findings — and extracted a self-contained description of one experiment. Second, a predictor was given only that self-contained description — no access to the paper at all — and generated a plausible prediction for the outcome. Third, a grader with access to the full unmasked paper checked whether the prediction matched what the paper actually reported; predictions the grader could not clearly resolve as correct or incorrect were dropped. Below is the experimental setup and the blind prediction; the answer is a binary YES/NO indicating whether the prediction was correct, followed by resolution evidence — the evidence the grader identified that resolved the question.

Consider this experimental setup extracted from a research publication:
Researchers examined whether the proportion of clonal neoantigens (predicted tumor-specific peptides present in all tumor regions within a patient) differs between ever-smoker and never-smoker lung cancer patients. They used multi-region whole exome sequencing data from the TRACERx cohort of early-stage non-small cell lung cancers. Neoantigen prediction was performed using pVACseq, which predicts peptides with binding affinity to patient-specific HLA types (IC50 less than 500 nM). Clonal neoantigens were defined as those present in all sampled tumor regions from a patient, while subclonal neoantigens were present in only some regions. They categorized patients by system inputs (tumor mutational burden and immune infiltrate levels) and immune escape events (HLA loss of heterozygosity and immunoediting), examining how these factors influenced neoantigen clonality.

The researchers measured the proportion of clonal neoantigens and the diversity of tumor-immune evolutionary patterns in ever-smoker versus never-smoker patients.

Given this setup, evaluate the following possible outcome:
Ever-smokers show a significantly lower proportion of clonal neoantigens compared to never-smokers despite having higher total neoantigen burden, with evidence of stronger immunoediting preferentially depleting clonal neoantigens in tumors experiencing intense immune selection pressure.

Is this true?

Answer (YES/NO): YES